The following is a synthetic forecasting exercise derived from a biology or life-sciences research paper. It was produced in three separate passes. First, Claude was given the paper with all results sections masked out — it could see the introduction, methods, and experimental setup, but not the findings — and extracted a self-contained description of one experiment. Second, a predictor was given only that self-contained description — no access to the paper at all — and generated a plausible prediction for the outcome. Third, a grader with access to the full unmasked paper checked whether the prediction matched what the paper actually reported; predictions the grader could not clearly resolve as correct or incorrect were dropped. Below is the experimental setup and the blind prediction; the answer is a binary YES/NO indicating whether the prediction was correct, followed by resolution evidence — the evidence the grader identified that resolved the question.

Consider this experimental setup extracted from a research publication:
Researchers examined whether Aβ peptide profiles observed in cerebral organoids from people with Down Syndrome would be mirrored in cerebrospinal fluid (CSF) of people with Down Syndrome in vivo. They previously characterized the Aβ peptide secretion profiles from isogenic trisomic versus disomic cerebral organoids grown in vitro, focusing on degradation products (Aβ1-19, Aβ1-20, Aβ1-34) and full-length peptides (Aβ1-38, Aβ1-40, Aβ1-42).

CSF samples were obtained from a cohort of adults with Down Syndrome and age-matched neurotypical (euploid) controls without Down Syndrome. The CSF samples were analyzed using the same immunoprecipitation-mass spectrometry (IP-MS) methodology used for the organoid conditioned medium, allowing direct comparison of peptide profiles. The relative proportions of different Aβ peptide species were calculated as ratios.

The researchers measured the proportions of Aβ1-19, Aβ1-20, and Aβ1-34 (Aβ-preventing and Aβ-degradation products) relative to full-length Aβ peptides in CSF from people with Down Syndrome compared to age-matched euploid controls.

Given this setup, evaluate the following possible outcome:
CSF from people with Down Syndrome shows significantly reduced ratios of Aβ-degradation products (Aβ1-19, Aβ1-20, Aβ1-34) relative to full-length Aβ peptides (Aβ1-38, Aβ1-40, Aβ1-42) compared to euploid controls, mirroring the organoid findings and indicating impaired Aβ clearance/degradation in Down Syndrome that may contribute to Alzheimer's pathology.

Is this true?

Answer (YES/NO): NO